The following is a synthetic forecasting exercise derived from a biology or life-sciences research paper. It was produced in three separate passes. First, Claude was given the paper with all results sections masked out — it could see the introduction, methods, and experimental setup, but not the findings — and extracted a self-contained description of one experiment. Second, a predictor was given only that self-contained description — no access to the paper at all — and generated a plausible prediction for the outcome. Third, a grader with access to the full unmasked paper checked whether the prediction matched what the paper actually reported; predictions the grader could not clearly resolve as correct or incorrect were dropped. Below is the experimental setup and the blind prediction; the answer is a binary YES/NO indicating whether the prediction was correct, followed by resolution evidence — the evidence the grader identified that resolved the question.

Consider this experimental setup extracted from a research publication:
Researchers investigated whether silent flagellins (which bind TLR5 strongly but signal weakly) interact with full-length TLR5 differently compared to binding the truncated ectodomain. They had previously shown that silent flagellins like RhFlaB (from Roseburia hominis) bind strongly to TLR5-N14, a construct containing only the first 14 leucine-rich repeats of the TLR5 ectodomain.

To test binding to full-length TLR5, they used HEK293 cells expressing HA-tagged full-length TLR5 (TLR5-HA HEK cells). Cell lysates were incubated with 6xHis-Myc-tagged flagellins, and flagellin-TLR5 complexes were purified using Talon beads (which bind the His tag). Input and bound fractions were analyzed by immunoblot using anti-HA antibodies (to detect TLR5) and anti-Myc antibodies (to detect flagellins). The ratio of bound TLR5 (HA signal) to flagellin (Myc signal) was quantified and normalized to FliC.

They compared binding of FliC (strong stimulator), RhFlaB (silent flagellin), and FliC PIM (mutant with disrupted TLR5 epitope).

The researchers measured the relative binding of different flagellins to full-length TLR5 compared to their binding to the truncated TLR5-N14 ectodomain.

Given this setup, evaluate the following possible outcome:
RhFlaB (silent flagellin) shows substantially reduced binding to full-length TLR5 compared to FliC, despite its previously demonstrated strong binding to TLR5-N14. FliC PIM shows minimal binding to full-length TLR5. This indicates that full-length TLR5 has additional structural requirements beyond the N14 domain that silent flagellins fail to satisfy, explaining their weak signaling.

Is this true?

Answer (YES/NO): NO